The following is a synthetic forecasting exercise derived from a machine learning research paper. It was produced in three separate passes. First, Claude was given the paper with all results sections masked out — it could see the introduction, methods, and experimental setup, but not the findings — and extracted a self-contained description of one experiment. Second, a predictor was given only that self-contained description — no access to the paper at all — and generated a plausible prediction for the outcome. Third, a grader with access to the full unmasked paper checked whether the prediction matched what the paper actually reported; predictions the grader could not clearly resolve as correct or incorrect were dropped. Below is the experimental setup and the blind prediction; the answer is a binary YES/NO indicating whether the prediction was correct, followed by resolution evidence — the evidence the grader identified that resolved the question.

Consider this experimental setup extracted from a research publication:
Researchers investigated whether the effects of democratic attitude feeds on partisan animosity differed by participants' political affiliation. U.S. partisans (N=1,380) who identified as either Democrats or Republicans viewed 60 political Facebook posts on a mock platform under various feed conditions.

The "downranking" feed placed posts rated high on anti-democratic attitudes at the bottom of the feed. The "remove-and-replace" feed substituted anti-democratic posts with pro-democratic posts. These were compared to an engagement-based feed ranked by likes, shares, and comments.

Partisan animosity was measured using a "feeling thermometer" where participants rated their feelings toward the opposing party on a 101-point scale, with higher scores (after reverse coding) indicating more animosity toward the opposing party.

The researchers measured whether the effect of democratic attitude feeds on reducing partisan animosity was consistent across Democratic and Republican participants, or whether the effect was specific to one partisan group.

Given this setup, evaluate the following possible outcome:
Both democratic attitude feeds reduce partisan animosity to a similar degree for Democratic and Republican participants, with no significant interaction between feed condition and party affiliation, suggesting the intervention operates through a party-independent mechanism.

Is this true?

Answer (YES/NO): YES